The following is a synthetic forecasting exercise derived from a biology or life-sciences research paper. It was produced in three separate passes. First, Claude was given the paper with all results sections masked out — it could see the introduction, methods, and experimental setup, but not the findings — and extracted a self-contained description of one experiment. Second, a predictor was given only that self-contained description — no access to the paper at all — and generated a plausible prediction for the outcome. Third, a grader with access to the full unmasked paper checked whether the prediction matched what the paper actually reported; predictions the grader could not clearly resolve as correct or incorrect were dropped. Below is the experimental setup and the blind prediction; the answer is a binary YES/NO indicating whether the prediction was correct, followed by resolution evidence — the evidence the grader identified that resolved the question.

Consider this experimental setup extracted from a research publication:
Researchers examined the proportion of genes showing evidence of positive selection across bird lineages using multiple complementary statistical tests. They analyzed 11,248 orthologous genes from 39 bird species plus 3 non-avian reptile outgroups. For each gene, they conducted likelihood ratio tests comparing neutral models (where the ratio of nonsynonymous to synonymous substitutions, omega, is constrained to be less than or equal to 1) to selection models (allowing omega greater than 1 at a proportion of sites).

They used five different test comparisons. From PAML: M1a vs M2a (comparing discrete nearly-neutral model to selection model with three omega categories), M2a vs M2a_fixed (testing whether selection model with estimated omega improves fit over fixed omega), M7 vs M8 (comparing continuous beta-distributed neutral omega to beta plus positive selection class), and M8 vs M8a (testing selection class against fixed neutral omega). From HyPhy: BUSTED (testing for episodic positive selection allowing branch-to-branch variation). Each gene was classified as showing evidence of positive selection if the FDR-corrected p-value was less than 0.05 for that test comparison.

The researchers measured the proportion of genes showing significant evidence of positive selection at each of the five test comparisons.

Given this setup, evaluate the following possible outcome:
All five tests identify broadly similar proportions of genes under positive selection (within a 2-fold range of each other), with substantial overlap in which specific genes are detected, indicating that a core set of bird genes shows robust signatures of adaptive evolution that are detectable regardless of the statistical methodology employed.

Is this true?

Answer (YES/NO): NO